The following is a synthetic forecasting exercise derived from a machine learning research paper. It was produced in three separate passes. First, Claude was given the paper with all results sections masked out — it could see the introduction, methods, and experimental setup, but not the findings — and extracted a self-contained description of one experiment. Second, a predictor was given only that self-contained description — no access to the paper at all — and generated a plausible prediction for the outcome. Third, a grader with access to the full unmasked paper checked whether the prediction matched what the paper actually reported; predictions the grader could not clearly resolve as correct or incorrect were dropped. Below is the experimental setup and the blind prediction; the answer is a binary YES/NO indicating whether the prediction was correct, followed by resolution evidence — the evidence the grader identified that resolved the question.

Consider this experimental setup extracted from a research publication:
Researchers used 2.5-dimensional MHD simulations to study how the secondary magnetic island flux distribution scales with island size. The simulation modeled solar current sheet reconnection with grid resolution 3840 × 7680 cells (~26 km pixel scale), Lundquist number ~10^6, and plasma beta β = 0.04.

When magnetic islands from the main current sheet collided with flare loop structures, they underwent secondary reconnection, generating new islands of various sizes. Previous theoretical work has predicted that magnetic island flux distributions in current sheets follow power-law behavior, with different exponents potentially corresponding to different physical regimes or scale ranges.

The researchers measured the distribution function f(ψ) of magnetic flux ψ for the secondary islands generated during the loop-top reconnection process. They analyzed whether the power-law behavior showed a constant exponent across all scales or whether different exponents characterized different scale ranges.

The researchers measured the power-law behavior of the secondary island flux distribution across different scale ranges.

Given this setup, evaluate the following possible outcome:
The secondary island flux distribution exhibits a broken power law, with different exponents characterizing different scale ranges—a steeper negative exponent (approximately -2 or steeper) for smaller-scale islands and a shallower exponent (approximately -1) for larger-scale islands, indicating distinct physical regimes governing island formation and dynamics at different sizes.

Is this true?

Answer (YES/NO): NO